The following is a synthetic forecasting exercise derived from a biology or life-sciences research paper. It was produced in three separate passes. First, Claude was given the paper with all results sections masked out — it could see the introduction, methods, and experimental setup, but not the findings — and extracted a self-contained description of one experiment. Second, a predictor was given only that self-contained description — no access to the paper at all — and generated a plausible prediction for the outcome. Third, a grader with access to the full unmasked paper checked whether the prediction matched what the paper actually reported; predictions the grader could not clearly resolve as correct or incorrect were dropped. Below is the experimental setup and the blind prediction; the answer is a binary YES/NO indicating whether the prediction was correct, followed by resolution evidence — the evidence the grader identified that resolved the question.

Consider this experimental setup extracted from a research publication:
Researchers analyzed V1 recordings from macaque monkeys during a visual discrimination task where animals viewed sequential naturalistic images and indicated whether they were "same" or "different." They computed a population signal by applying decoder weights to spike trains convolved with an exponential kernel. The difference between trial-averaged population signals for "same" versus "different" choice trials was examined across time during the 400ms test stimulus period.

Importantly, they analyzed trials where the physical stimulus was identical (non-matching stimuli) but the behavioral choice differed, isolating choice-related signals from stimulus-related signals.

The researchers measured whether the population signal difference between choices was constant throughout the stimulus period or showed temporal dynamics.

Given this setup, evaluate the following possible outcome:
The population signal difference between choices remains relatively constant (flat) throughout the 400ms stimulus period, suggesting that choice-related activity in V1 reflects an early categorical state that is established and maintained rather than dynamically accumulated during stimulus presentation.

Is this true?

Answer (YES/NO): NO